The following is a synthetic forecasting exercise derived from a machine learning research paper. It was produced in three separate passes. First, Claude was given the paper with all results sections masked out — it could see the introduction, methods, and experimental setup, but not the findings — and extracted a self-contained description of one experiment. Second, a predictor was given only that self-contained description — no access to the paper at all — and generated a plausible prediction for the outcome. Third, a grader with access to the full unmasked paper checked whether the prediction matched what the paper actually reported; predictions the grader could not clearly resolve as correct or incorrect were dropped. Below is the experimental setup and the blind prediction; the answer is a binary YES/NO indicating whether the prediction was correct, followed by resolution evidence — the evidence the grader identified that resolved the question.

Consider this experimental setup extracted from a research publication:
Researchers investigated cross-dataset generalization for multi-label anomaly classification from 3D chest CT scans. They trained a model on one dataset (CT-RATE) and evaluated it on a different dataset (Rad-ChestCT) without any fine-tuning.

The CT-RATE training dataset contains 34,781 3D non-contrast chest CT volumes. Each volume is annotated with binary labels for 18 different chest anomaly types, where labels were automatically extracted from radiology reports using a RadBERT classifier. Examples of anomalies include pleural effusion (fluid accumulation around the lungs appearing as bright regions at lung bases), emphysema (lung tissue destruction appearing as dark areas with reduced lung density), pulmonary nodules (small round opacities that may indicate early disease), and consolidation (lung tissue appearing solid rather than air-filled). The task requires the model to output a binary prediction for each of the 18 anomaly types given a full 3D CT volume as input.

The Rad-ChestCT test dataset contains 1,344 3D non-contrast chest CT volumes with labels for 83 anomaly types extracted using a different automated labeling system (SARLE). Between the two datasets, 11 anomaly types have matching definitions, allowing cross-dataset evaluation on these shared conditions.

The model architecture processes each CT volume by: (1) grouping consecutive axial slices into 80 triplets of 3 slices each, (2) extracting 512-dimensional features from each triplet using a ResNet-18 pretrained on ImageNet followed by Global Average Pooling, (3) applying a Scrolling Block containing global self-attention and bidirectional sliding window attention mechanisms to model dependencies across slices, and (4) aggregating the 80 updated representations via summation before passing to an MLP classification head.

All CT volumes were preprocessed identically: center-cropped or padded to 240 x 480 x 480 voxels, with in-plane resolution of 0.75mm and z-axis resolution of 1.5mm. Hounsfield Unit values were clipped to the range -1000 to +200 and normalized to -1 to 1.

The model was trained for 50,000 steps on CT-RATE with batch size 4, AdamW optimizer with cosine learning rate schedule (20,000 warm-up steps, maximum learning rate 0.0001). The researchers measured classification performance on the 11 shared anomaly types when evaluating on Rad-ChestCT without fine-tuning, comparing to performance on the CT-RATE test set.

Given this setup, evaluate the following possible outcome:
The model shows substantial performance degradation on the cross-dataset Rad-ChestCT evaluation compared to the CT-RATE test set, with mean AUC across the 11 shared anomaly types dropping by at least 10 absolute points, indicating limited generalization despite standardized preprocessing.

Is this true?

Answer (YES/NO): NO